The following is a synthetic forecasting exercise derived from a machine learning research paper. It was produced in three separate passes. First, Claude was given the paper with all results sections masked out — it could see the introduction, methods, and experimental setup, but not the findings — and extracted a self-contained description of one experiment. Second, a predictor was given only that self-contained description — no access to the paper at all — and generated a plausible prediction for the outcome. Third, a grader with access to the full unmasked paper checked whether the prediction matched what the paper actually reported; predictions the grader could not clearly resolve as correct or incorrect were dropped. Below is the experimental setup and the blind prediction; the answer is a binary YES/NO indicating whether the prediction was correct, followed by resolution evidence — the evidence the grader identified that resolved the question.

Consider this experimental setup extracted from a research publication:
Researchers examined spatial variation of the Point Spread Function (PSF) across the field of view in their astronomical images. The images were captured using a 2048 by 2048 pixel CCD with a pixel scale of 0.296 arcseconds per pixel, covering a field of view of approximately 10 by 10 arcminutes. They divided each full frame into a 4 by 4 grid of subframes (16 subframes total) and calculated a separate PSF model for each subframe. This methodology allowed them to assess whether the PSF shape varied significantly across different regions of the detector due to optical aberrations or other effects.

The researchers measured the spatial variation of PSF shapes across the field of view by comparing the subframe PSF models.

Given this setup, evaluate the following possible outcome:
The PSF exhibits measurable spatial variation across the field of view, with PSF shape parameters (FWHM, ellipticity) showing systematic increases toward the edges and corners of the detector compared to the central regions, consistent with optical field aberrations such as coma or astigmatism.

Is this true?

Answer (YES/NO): NO